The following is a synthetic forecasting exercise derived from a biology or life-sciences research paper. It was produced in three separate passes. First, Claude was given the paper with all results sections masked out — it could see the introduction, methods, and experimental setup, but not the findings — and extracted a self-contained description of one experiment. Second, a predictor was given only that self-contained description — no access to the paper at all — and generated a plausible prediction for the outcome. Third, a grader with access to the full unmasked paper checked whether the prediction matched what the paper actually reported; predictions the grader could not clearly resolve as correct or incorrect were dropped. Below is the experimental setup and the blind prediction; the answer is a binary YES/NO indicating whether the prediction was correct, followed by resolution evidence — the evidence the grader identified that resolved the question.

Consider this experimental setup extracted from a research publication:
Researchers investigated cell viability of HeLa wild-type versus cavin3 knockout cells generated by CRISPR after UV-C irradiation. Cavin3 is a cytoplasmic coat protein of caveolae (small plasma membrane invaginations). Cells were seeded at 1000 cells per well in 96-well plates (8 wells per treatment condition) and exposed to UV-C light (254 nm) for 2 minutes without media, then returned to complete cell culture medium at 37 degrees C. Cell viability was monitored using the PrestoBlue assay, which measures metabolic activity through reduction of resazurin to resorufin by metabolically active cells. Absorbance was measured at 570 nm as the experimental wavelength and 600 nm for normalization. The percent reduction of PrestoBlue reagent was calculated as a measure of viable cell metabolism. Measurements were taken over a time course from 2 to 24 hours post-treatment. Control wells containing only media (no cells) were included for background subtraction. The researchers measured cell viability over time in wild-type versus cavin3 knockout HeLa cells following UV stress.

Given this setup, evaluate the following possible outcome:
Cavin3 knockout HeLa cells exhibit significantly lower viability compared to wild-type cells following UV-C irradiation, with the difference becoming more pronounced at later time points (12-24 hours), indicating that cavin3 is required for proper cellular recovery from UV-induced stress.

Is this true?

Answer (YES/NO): NO